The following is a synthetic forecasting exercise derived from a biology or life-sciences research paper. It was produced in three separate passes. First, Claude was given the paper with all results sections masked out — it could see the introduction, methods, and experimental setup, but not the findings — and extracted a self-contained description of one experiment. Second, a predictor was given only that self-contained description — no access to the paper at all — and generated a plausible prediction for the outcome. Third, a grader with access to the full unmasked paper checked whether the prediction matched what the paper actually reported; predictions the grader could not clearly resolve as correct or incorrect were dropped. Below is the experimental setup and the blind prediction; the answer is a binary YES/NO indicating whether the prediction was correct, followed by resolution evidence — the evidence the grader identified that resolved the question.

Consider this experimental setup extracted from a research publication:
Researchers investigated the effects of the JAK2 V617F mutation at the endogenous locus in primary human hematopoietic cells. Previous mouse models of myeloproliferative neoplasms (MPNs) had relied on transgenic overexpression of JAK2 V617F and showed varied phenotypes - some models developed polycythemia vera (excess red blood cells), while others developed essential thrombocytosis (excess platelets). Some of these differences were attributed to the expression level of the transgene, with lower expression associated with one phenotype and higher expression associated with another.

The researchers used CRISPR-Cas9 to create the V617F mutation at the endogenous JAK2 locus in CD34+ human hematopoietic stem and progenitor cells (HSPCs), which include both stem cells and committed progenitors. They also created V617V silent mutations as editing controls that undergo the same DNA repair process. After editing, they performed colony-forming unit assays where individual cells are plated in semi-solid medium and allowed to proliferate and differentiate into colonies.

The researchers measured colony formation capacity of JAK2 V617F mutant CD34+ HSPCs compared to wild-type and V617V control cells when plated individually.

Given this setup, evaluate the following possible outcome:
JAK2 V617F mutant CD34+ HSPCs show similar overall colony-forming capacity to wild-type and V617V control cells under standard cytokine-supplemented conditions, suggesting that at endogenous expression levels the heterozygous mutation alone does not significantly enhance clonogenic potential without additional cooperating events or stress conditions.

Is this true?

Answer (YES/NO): YES